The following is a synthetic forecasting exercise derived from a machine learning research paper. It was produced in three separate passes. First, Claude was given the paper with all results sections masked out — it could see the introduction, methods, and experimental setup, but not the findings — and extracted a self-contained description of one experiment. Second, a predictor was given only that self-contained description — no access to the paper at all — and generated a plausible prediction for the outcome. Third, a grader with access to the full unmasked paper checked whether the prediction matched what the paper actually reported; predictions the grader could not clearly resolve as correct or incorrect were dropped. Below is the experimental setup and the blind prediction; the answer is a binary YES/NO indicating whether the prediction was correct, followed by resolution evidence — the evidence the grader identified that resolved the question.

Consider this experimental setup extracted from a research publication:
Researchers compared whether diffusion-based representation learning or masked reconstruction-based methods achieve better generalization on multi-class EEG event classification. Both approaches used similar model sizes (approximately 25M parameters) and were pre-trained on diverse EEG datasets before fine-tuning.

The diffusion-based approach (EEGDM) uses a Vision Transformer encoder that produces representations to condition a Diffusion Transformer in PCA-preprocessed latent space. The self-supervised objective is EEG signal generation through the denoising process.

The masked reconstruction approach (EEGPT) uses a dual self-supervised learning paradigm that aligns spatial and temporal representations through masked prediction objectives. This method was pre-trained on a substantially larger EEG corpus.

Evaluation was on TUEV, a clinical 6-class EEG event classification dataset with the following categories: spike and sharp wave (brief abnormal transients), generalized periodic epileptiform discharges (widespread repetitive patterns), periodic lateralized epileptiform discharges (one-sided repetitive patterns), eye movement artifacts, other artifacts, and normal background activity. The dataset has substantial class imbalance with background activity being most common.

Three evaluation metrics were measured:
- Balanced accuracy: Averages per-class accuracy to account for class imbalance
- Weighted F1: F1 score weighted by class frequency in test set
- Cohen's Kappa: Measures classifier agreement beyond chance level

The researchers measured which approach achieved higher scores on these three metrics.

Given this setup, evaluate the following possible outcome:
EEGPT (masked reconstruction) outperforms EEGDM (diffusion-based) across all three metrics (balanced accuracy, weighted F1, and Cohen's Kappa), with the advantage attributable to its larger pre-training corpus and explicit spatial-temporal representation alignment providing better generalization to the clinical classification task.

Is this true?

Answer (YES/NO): YES